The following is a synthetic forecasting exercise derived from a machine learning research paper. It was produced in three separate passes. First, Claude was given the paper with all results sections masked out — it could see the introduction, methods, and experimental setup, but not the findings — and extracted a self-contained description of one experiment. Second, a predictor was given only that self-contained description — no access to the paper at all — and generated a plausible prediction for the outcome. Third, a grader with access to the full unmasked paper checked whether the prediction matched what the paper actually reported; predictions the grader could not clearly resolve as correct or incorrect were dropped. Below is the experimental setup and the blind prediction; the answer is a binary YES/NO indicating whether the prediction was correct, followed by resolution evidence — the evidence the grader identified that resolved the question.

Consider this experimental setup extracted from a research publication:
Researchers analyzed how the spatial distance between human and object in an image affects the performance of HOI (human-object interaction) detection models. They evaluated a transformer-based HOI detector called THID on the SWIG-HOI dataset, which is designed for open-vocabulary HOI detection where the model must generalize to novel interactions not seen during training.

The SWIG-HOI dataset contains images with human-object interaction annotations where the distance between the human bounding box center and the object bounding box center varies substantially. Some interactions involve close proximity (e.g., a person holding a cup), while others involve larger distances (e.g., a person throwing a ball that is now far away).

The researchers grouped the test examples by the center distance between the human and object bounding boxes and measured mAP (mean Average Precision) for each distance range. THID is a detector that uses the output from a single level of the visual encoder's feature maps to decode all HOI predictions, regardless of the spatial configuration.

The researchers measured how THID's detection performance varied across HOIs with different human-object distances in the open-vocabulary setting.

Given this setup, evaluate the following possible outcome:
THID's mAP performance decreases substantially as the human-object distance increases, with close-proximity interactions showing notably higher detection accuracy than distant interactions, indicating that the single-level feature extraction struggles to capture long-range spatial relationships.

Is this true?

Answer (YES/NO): YES